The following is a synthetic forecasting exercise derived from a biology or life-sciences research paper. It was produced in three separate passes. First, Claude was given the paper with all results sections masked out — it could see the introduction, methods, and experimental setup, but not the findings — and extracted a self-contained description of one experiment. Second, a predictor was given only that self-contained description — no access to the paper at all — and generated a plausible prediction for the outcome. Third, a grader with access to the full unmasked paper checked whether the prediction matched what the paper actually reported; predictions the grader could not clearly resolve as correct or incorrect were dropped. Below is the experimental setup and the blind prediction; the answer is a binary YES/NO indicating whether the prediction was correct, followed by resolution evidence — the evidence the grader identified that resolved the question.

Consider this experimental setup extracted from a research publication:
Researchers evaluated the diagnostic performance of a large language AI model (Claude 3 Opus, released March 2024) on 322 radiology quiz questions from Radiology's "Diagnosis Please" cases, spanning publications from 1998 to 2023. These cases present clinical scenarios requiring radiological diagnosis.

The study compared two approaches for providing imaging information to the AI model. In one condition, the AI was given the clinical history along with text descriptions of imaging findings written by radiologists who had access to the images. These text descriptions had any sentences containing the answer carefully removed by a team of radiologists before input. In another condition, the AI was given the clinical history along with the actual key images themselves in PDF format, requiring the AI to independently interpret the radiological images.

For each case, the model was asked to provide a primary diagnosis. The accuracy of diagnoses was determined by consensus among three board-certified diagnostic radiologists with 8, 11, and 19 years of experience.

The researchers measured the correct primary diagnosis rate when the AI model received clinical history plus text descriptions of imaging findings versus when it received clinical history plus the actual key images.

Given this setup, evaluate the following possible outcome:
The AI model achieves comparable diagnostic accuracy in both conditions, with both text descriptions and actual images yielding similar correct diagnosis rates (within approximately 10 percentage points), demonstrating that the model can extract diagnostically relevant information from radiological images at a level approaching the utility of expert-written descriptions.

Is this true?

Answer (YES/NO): NO